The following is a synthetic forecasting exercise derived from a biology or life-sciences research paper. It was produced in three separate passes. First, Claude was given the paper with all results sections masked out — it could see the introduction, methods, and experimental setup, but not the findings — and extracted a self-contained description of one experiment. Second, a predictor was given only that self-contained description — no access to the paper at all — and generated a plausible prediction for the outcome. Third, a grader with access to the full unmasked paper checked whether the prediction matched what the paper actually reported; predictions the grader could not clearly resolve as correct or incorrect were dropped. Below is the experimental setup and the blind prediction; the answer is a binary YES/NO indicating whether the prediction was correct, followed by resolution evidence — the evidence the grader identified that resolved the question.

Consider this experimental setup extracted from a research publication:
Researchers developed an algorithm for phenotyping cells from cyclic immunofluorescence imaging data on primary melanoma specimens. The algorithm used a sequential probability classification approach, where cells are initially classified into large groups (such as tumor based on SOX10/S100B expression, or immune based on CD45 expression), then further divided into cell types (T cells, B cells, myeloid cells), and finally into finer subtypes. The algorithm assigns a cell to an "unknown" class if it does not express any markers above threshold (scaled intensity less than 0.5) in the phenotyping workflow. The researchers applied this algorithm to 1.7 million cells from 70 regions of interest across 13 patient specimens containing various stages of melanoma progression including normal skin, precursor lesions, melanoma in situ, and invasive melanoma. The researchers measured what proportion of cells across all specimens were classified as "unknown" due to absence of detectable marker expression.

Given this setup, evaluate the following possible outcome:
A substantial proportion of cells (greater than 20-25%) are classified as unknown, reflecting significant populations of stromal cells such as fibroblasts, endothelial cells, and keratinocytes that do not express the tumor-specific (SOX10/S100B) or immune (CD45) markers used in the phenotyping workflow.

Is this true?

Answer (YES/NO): NO